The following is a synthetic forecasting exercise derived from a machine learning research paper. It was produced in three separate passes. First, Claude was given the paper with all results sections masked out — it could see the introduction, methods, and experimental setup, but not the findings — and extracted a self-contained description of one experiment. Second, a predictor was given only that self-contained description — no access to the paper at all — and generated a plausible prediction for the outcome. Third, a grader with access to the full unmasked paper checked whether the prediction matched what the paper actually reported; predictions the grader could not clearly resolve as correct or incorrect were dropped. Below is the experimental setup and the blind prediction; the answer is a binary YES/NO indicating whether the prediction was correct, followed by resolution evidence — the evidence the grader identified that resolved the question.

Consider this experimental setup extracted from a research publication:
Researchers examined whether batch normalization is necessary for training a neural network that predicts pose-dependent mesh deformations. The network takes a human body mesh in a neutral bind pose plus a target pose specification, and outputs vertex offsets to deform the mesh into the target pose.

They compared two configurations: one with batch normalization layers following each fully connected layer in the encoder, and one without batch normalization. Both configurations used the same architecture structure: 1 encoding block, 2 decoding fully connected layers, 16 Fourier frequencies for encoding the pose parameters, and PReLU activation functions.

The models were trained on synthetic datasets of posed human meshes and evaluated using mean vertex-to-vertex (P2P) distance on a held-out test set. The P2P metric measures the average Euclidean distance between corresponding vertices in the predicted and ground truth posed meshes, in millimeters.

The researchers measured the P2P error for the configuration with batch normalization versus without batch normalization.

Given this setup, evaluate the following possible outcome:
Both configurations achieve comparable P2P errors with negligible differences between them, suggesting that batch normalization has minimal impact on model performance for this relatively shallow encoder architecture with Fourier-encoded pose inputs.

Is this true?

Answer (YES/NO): NO